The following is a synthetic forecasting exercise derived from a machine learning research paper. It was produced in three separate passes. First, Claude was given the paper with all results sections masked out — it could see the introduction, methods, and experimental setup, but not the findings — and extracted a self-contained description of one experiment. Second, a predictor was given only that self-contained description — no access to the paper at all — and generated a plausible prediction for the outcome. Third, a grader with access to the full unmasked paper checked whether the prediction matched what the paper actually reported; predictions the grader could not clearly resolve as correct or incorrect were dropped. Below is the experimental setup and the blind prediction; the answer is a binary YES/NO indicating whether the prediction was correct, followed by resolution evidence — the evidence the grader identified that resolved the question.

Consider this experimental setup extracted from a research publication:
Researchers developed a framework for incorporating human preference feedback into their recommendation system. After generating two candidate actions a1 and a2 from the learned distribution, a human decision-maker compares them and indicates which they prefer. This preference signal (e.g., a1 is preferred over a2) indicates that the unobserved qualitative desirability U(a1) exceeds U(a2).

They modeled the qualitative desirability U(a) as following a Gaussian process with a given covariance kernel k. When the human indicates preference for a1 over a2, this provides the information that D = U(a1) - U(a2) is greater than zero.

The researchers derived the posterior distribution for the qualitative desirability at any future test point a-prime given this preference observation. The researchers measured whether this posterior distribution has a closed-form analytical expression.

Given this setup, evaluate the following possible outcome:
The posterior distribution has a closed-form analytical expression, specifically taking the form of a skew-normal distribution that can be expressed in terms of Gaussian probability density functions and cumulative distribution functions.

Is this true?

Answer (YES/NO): NO